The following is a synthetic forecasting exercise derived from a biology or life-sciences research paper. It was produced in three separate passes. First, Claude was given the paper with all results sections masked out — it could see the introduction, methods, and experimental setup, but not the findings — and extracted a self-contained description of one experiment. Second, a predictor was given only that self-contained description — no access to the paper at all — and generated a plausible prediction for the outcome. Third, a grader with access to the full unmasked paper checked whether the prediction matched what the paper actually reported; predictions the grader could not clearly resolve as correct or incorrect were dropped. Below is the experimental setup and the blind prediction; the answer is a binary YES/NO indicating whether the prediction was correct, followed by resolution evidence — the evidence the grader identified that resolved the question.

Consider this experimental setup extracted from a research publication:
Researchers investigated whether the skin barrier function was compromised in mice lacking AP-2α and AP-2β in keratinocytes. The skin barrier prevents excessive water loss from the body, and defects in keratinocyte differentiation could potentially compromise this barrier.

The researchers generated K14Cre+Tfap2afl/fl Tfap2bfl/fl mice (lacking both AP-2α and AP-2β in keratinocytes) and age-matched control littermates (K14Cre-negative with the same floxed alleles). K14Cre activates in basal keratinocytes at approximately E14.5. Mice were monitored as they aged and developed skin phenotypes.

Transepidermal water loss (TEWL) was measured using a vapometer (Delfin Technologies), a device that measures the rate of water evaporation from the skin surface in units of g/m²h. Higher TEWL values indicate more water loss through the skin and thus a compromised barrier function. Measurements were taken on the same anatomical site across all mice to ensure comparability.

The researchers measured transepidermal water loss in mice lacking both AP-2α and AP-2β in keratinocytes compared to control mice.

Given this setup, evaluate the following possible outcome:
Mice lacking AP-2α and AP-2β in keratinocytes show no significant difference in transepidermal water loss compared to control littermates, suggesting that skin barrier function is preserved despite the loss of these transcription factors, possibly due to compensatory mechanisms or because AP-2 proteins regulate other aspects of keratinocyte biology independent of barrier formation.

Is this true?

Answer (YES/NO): YES